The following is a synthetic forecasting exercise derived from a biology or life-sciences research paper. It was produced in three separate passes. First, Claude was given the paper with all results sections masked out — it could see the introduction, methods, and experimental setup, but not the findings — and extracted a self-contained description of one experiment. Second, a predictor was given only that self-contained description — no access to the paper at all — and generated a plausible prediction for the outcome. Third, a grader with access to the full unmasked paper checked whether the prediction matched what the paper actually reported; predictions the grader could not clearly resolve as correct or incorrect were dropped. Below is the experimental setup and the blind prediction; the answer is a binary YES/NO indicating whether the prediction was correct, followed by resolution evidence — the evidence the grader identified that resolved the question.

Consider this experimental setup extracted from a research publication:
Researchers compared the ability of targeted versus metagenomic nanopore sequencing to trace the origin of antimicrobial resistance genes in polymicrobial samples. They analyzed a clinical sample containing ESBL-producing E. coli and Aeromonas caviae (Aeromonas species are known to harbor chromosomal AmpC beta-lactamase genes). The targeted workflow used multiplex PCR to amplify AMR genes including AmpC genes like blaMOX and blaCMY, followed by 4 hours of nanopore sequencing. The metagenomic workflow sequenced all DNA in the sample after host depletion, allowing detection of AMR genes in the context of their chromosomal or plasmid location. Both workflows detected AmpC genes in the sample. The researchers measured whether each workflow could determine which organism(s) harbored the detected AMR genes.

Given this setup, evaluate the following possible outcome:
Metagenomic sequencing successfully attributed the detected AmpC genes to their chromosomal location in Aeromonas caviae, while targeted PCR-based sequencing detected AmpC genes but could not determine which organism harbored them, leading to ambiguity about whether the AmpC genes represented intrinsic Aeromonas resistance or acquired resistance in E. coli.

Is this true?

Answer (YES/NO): NO